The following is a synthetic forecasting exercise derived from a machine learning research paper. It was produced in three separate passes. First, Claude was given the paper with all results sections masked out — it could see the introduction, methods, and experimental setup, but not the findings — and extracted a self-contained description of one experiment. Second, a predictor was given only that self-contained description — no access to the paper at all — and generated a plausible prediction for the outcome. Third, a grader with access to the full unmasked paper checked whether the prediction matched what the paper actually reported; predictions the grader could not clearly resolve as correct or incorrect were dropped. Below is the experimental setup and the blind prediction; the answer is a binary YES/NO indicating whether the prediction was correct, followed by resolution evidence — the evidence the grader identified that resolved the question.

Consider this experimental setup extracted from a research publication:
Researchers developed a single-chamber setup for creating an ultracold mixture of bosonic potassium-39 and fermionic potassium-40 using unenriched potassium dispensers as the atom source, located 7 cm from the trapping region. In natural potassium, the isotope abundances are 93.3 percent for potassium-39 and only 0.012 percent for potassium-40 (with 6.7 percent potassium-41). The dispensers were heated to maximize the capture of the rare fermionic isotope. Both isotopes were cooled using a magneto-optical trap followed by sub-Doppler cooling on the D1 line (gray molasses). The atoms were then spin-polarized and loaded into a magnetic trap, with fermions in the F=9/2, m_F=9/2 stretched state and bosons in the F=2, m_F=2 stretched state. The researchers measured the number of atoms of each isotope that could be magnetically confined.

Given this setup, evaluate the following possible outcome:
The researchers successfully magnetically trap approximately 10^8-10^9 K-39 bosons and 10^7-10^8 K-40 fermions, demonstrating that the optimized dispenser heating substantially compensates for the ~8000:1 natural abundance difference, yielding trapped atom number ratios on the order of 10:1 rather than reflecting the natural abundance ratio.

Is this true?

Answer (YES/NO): NO